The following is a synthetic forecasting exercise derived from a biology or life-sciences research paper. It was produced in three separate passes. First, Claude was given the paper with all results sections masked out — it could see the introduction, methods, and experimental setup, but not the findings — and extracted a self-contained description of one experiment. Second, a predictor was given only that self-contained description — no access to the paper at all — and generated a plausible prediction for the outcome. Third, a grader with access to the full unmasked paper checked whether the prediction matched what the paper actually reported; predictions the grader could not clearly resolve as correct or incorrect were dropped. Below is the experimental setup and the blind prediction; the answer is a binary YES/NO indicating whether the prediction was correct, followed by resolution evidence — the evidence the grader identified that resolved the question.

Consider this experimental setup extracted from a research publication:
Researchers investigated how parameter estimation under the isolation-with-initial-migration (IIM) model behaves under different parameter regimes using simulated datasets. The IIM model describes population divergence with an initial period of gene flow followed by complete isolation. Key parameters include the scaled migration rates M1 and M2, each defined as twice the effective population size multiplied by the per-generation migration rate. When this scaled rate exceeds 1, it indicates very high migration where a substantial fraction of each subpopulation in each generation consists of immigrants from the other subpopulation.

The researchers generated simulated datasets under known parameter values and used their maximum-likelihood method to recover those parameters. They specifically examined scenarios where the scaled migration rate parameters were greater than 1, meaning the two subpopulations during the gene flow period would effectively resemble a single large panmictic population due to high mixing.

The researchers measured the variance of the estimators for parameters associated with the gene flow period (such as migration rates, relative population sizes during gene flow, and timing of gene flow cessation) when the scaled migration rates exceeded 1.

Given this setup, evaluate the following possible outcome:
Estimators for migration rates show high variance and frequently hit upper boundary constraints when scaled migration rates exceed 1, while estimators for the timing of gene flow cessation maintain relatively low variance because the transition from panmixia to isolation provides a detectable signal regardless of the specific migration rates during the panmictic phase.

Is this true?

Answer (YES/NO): NO